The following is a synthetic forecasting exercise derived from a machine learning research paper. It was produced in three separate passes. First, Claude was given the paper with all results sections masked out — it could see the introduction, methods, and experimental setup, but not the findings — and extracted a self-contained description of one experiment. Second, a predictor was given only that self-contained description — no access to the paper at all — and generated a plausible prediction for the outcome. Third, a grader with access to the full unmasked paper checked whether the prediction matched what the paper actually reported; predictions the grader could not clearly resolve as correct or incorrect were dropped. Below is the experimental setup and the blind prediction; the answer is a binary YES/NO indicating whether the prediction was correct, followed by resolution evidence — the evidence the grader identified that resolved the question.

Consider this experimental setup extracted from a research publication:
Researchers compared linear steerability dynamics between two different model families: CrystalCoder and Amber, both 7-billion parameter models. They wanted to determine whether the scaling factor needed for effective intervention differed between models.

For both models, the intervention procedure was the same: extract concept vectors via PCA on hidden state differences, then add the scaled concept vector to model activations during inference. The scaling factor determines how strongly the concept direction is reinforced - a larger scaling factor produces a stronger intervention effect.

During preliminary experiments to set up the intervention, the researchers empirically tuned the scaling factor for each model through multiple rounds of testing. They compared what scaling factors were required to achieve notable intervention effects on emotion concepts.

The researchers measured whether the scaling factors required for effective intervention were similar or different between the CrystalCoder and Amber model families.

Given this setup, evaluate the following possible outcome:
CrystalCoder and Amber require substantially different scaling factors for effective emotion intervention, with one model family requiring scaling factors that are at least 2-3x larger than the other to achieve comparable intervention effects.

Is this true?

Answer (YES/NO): YES